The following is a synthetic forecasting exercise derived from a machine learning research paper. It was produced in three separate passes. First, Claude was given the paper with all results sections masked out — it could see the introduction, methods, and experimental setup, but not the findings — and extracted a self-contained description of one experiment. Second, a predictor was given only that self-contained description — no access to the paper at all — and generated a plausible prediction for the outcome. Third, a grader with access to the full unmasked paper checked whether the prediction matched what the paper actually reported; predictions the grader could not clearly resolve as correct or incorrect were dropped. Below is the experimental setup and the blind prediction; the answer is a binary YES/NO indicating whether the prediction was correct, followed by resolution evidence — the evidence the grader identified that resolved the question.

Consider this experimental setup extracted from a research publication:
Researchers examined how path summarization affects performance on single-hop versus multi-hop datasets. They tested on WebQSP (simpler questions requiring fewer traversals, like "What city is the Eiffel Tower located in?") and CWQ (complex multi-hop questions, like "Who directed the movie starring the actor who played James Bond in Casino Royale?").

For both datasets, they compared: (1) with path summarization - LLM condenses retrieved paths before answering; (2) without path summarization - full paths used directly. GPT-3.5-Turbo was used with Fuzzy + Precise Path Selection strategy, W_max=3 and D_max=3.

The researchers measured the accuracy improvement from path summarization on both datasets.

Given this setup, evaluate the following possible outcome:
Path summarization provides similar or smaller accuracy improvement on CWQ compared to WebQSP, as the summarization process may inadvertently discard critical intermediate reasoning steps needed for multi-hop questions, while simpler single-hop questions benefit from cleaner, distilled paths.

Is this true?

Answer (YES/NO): NO